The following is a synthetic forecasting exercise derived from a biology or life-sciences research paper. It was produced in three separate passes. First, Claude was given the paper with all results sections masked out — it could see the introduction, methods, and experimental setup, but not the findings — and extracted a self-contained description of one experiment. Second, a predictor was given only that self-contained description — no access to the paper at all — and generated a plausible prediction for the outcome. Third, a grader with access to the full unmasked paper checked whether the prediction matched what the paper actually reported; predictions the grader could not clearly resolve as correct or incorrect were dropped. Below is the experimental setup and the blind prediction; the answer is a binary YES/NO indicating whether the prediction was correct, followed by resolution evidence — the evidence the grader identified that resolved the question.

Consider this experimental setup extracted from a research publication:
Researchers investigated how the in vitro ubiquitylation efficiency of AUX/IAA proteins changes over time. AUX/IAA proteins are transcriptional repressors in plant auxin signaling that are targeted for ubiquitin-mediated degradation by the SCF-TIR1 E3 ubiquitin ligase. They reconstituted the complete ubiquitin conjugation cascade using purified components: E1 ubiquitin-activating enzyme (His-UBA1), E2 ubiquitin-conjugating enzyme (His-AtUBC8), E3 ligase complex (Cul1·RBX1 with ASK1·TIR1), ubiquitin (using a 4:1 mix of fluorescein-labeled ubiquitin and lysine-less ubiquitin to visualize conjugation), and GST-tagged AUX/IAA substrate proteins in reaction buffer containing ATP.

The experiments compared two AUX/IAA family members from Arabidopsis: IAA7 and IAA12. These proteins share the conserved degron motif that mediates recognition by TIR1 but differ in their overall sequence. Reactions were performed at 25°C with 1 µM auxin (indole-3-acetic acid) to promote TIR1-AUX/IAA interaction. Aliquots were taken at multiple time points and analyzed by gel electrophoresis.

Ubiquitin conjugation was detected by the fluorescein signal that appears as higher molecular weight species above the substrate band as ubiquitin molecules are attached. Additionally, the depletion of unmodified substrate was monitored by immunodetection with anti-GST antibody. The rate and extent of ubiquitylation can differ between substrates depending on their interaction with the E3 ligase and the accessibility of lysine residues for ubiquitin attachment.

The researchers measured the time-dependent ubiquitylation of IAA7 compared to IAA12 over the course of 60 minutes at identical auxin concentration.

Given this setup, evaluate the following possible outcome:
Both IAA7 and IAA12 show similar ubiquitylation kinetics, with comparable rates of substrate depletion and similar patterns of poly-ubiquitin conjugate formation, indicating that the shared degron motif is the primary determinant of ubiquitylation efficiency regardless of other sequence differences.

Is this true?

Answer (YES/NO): NO